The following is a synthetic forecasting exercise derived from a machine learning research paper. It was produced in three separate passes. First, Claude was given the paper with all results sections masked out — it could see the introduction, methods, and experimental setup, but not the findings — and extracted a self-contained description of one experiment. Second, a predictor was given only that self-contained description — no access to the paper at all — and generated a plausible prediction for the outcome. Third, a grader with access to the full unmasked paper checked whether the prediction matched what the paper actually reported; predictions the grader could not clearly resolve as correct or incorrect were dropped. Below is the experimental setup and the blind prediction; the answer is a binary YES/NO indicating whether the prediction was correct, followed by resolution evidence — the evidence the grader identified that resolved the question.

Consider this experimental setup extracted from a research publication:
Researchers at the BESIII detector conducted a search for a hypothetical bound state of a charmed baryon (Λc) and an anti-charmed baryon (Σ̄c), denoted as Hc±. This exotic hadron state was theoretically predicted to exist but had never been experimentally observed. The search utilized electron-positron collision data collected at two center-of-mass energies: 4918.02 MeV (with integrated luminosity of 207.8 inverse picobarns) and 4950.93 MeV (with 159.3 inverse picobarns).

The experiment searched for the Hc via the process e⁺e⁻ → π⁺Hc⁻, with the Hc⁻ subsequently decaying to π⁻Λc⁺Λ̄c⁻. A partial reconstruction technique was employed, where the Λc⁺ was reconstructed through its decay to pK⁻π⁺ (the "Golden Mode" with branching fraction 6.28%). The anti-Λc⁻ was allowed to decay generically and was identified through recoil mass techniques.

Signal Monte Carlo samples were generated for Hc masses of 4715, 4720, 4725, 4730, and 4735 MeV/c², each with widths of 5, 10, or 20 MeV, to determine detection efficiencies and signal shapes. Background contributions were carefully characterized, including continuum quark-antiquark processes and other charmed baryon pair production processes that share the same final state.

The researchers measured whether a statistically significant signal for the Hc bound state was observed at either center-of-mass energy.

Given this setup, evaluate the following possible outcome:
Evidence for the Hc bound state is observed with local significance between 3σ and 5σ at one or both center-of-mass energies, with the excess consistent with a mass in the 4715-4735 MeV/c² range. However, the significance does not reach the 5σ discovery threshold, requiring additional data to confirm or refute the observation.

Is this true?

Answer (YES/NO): NO